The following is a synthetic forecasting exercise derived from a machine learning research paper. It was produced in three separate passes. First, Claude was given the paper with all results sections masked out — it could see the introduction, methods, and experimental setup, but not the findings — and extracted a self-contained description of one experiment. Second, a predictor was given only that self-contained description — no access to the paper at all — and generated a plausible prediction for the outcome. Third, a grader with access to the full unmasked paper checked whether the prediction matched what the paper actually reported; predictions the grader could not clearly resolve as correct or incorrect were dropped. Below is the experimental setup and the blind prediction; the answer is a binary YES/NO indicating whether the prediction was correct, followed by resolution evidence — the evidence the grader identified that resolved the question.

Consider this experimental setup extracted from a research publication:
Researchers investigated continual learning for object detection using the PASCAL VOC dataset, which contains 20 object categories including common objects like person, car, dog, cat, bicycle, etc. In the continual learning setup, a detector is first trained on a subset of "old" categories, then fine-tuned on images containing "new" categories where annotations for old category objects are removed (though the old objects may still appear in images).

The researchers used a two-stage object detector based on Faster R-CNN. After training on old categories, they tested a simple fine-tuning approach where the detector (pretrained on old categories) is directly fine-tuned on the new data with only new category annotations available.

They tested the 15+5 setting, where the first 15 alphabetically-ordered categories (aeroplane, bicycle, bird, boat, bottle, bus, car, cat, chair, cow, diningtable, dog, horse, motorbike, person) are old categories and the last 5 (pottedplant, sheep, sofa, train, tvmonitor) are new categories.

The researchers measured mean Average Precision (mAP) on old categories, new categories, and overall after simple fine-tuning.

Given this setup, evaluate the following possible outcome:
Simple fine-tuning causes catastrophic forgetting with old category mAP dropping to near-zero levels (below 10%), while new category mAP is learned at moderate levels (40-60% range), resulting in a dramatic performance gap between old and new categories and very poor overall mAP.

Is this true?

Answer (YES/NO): NO